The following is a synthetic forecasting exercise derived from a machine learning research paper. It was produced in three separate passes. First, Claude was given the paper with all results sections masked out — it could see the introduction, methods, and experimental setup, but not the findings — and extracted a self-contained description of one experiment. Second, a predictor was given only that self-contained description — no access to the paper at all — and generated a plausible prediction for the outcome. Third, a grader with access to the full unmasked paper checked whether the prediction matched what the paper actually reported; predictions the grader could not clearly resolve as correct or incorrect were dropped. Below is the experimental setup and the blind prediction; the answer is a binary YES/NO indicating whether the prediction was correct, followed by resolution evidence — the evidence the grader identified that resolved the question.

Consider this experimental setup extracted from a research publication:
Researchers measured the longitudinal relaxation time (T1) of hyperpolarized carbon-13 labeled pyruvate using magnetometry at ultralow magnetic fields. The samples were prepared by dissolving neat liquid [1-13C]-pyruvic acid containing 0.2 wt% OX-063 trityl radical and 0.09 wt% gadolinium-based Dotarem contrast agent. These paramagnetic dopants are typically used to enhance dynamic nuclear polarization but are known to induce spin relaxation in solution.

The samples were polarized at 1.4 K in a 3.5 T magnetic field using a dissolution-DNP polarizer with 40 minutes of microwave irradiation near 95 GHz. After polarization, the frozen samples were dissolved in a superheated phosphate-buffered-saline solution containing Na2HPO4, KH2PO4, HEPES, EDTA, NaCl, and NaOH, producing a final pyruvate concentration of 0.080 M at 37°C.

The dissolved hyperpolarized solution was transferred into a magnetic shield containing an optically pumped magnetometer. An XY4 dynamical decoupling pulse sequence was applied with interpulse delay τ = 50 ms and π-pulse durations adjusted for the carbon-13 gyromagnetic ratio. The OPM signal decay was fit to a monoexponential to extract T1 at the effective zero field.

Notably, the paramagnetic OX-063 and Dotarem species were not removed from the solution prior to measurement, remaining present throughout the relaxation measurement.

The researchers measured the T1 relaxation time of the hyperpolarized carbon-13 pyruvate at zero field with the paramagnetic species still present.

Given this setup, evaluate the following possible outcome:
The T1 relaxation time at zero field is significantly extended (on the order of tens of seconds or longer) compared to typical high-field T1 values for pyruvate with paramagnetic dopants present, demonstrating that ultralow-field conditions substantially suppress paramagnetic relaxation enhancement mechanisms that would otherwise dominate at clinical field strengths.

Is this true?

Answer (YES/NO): YES